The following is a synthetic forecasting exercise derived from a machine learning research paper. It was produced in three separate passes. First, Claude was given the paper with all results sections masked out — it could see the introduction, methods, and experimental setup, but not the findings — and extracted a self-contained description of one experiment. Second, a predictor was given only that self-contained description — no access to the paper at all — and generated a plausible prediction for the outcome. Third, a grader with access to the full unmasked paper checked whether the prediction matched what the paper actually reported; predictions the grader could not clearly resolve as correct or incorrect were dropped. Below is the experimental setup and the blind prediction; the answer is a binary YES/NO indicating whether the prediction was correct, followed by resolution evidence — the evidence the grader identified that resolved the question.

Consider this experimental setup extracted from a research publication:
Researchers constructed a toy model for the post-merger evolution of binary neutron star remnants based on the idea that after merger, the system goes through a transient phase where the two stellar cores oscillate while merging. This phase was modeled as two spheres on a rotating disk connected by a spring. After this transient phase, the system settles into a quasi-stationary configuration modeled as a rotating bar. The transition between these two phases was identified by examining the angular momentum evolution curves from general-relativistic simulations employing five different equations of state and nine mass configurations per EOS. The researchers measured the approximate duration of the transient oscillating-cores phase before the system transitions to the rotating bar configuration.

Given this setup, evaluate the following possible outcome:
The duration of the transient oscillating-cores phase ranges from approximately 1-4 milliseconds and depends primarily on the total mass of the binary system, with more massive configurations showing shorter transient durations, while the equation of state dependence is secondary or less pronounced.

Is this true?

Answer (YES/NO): NO